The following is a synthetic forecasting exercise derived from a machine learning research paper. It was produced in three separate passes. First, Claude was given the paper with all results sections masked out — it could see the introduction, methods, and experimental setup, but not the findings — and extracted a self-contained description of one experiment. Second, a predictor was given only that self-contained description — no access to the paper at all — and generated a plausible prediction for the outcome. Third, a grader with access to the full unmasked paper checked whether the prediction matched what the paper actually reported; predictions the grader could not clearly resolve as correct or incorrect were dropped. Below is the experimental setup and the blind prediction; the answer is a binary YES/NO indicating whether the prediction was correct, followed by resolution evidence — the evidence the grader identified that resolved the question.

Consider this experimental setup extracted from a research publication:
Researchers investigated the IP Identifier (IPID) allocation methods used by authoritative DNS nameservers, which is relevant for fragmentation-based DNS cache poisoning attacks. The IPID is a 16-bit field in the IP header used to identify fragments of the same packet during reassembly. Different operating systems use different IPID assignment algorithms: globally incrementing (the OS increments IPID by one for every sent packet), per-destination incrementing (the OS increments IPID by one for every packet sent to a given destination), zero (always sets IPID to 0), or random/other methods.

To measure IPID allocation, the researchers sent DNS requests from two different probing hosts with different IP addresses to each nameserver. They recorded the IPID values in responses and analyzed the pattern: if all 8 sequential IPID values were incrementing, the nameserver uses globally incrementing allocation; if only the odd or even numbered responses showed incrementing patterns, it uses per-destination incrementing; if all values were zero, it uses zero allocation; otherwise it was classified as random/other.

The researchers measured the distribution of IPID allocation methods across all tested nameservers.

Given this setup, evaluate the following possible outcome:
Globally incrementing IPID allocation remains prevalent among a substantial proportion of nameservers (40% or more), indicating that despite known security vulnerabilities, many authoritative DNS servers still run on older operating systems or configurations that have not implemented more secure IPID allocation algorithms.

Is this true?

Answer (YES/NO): NO